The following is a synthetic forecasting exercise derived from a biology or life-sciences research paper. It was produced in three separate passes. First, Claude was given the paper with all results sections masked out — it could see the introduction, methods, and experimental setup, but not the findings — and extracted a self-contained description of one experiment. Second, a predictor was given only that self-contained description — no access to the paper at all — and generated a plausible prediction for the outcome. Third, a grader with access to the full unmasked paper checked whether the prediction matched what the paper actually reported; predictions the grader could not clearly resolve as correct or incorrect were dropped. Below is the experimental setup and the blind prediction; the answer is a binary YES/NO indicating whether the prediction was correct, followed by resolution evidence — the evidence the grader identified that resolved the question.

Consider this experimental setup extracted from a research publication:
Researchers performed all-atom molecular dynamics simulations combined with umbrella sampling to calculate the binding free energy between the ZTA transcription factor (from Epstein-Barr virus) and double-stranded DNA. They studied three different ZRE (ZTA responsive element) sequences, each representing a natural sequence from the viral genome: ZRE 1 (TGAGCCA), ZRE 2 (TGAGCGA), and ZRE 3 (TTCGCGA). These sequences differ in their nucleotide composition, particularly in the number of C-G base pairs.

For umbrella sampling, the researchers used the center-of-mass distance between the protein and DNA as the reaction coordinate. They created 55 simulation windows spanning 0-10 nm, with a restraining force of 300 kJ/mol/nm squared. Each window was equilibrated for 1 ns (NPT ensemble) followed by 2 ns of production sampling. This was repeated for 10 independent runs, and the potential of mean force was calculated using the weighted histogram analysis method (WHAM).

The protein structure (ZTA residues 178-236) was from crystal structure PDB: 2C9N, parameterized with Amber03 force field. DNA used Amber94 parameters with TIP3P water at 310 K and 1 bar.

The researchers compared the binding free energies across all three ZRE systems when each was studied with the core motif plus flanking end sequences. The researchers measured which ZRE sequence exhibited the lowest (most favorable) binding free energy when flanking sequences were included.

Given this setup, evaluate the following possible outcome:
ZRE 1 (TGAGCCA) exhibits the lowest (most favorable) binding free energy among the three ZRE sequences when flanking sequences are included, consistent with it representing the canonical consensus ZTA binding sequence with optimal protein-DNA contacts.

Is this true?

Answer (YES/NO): NO